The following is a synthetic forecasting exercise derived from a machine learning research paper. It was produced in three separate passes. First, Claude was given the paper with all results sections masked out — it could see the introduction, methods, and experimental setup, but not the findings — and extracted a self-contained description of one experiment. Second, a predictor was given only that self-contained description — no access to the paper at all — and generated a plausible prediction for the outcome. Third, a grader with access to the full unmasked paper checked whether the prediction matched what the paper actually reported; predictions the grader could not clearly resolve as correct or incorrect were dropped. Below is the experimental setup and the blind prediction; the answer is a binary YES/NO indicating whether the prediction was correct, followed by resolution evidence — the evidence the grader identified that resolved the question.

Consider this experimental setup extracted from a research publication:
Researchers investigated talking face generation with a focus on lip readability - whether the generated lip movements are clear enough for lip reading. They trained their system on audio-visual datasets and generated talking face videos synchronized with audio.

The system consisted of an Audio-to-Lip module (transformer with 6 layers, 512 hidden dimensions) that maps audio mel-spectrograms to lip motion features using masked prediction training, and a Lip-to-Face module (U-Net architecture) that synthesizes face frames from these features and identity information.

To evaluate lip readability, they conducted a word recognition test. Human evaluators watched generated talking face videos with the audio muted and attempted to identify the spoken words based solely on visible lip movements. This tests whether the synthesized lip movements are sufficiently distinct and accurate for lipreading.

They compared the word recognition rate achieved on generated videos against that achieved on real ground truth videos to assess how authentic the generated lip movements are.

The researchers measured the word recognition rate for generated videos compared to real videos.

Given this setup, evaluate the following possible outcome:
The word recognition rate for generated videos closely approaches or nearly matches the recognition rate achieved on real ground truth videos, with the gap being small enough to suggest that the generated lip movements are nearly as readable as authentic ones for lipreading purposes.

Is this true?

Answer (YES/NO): YES